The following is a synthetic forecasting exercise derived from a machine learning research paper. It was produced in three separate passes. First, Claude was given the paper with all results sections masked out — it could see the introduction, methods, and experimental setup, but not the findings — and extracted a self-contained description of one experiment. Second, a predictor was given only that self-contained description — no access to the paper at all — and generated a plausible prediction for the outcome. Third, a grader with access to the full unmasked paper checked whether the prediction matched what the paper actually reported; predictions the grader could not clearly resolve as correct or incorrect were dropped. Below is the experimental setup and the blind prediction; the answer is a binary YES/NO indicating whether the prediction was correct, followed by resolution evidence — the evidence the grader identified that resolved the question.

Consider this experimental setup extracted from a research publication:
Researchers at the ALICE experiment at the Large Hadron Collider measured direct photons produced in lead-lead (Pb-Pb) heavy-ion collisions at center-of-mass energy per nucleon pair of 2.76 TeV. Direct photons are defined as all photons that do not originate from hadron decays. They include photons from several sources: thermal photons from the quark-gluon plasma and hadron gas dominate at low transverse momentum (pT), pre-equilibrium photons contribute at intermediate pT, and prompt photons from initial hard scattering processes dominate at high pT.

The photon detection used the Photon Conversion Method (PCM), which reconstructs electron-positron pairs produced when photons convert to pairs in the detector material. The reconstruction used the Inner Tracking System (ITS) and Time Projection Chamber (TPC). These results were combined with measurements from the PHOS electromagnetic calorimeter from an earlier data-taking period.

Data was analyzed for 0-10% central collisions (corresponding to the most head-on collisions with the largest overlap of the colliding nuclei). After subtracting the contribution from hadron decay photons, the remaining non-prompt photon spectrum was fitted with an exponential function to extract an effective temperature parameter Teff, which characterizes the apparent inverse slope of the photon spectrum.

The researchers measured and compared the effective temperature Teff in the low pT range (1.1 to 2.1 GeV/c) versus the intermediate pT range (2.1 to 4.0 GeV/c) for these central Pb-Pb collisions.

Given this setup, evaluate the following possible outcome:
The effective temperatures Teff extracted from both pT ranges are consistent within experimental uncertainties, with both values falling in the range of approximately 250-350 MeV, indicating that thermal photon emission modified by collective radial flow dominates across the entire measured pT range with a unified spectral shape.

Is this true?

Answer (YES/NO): NO